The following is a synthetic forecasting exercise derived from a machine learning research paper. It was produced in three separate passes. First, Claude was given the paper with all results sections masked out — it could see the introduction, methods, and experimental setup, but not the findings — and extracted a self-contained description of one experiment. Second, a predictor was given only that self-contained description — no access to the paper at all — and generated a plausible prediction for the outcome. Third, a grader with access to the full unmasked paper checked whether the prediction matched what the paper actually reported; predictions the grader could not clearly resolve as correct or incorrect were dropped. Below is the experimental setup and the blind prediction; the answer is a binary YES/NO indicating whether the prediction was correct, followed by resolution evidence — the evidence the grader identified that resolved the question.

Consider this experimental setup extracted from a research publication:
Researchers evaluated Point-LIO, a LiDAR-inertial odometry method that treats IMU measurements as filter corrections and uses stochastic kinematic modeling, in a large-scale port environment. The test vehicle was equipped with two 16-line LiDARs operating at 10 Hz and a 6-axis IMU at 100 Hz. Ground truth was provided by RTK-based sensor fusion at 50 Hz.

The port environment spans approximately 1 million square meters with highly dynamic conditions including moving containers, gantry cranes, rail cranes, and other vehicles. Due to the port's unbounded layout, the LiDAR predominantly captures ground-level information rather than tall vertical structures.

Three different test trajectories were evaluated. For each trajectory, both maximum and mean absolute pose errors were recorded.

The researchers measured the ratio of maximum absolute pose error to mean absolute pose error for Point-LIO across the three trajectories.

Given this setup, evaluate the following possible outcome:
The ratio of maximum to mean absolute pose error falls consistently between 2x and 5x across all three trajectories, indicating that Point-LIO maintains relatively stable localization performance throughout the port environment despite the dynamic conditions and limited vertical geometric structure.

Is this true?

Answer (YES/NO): NO